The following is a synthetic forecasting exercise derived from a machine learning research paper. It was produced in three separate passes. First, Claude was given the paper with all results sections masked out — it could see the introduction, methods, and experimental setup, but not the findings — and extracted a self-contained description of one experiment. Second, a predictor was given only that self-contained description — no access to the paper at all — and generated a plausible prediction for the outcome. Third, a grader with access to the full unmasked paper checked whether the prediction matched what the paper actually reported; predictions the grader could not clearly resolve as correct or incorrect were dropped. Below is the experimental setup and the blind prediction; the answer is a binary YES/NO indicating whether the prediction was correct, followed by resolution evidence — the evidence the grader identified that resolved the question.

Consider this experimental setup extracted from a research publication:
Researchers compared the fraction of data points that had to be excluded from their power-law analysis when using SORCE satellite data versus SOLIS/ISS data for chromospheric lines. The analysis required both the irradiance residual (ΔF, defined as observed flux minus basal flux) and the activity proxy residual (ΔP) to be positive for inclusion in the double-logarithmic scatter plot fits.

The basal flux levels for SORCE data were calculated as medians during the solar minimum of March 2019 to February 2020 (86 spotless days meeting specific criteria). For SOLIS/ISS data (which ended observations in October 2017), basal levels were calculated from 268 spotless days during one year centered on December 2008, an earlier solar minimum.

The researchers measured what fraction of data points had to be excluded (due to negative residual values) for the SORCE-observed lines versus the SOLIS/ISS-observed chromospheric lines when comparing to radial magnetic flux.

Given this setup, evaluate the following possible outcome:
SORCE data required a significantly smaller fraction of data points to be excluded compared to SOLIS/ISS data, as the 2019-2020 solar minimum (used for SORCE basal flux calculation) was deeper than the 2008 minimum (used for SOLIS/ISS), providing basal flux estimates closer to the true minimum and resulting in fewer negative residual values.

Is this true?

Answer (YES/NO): NO